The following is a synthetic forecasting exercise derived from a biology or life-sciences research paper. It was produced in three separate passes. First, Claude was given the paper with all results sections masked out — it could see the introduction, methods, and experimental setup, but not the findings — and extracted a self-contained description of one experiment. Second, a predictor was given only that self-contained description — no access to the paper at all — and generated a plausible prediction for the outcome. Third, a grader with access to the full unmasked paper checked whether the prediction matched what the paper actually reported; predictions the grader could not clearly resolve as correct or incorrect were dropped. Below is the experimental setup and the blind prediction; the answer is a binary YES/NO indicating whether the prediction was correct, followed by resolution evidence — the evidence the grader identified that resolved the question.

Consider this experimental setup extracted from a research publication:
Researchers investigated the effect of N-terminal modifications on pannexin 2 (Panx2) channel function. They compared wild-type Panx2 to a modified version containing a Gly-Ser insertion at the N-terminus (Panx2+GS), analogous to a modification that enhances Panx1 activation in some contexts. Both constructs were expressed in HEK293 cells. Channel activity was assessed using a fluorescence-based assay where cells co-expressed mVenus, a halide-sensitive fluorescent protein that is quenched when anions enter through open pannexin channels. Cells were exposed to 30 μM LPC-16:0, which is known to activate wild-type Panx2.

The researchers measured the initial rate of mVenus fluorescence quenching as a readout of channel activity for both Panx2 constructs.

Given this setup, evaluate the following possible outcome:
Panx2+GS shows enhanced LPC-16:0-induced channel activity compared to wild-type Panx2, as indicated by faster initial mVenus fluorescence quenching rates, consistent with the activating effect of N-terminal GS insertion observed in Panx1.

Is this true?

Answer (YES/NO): NO